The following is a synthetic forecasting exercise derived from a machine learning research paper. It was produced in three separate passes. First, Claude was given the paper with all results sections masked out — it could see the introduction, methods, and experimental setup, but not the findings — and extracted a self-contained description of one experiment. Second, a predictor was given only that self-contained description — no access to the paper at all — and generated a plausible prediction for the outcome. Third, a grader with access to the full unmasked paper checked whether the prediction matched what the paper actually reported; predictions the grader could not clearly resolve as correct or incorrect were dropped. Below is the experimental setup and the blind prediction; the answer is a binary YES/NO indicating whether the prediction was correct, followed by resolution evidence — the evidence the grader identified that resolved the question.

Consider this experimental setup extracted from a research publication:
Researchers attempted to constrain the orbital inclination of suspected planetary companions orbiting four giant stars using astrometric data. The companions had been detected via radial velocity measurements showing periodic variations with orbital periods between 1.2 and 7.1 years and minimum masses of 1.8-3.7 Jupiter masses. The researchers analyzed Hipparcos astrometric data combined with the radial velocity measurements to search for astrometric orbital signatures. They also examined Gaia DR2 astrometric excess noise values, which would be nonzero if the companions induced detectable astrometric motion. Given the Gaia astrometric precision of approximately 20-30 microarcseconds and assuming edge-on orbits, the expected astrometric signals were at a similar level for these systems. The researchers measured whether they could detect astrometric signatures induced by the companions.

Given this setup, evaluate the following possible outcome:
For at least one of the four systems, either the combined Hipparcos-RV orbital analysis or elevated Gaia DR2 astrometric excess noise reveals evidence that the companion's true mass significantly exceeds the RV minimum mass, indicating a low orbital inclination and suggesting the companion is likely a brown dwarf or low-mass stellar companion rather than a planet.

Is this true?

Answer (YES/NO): NO